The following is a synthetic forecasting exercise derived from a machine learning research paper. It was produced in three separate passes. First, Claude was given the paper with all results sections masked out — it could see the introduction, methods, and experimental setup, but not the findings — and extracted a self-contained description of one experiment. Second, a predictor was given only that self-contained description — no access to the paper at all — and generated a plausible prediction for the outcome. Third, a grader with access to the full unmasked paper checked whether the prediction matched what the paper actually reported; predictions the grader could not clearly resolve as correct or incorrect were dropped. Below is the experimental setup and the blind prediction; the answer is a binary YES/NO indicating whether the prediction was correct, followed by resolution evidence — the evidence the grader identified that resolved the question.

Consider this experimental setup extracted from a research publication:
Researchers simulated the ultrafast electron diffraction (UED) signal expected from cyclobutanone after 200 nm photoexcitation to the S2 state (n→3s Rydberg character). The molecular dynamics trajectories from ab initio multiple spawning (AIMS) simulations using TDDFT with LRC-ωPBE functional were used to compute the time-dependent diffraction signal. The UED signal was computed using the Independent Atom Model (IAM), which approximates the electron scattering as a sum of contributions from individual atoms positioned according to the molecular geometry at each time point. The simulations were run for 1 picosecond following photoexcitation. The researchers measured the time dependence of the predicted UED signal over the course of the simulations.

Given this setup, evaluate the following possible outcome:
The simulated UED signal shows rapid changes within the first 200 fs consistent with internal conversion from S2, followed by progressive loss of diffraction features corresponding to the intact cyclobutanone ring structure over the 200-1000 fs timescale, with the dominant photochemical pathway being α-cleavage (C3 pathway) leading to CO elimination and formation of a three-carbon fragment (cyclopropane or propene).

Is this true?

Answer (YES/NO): NO